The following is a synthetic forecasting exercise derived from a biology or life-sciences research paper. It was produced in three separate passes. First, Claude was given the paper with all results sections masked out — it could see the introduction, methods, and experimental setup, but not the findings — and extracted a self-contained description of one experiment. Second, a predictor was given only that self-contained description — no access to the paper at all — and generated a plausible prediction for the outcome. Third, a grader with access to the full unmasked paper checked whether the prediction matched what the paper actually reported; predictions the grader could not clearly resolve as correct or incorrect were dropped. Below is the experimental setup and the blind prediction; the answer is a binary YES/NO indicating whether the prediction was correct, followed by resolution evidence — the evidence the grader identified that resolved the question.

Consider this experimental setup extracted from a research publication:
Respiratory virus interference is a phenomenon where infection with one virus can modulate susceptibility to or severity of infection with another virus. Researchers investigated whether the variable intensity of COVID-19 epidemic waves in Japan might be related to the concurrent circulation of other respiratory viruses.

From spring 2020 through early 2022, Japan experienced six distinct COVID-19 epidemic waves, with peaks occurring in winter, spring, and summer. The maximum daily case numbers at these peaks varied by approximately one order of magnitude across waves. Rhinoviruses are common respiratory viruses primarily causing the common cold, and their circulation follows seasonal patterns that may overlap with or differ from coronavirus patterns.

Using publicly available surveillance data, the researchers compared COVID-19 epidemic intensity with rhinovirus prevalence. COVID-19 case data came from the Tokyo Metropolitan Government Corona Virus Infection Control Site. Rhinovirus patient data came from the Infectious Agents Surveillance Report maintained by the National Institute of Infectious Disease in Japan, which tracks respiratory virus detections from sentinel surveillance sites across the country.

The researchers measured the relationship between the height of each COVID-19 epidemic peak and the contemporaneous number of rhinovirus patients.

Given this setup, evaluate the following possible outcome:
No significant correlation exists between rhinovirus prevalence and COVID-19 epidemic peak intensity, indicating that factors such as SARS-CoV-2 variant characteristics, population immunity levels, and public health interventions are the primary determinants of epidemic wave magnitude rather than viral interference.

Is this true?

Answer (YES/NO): NO